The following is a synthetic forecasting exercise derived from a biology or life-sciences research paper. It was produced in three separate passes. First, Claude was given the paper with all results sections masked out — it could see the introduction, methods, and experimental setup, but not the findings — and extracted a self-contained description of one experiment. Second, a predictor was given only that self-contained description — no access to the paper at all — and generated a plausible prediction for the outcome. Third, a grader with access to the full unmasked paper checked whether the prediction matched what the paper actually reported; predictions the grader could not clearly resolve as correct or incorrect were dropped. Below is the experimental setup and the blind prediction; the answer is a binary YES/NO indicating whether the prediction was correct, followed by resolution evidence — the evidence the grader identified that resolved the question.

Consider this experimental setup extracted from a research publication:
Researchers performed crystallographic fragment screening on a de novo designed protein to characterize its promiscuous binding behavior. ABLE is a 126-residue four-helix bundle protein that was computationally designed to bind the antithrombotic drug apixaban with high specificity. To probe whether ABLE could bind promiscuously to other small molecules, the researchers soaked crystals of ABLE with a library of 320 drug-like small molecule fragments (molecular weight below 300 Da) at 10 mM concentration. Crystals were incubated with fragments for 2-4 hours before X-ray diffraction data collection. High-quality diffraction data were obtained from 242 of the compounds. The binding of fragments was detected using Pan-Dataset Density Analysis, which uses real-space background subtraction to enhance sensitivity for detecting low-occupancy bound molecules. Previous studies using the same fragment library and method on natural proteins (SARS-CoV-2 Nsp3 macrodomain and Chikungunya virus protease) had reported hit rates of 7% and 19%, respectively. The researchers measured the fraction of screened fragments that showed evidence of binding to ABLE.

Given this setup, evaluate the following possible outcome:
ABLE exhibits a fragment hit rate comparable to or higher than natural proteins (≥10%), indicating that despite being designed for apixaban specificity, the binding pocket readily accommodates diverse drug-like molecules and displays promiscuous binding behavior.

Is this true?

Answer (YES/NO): YES